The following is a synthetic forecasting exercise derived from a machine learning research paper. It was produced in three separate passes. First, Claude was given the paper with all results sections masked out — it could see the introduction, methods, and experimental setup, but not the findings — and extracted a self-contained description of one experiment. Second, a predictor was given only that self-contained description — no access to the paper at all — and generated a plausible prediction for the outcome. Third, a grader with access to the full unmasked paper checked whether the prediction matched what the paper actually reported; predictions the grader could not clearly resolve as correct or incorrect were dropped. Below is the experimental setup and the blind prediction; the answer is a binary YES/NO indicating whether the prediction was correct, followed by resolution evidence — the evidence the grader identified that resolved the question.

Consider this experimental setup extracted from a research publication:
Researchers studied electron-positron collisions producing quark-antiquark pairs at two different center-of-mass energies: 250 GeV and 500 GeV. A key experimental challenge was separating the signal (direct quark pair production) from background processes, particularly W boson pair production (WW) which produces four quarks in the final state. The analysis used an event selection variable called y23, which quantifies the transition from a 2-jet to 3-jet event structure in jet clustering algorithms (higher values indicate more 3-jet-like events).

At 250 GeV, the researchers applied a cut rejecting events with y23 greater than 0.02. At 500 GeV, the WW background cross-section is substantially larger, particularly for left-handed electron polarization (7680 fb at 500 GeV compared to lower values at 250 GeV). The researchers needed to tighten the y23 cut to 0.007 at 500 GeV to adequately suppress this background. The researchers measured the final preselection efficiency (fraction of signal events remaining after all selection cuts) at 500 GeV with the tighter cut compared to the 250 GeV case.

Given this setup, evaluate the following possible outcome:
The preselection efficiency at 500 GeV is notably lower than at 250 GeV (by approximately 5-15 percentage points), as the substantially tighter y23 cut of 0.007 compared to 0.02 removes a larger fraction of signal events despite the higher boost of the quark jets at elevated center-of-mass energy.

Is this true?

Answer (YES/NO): NO